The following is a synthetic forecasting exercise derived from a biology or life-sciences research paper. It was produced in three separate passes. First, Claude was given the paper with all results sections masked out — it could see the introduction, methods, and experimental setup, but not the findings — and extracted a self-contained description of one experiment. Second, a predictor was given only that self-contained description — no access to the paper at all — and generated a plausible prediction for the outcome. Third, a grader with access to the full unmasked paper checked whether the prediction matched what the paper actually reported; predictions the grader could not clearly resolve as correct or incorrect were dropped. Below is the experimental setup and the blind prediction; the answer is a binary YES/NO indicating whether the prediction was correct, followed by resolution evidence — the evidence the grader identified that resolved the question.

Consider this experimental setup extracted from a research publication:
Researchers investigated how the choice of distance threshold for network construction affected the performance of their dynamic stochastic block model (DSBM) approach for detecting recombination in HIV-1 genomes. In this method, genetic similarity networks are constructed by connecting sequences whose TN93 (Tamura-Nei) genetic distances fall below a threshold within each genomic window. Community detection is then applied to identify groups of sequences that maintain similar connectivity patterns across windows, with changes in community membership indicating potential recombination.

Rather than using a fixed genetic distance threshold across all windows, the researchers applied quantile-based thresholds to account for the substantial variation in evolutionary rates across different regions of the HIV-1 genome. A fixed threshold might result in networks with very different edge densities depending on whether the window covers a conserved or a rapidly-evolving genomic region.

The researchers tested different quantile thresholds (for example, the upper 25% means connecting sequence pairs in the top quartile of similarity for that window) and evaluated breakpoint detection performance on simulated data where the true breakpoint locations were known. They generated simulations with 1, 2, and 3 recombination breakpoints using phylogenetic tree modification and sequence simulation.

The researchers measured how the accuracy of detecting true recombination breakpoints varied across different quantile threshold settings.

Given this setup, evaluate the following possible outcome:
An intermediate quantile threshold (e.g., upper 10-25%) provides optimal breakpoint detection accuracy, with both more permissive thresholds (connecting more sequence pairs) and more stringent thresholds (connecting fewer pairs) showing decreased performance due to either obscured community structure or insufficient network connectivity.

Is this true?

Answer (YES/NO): NO